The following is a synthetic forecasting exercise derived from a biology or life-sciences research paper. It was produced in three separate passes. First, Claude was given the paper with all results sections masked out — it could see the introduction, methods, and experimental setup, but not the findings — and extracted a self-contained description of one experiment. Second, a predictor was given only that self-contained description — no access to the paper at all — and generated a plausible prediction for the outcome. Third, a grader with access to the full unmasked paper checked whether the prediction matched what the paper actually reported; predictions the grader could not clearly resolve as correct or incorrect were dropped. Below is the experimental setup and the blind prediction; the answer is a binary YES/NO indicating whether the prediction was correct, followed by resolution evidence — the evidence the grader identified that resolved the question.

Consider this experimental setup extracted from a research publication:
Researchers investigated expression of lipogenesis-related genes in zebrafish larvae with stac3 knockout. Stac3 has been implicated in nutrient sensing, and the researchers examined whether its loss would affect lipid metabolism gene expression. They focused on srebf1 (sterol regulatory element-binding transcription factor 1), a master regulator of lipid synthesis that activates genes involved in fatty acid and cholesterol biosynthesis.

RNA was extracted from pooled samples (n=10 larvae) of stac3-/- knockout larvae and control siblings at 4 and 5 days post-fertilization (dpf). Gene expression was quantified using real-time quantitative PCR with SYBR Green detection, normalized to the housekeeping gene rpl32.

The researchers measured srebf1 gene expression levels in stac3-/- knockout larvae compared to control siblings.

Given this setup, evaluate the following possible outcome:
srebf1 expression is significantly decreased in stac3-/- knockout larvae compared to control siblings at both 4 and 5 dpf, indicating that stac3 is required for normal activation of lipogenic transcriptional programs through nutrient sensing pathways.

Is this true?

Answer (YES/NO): NO